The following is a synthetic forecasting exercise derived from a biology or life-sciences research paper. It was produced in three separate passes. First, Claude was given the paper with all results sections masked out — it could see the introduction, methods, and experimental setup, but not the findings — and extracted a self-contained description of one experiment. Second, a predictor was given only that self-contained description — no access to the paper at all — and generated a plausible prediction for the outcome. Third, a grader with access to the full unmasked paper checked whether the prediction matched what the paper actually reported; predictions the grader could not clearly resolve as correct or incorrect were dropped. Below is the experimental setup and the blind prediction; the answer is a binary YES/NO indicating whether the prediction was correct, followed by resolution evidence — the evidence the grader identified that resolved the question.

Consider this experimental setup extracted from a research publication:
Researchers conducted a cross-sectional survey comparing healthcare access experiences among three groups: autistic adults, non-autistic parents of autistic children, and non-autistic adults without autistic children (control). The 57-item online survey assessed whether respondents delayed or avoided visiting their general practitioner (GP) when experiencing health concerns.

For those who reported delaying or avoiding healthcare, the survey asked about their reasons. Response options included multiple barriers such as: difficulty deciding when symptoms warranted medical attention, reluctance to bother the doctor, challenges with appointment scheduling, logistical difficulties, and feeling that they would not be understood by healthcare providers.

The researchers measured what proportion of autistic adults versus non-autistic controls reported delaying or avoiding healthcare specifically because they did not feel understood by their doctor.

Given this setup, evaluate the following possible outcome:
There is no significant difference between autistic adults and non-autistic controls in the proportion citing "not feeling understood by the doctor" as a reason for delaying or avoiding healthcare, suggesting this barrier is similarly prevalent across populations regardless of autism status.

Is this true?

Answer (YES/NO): NO